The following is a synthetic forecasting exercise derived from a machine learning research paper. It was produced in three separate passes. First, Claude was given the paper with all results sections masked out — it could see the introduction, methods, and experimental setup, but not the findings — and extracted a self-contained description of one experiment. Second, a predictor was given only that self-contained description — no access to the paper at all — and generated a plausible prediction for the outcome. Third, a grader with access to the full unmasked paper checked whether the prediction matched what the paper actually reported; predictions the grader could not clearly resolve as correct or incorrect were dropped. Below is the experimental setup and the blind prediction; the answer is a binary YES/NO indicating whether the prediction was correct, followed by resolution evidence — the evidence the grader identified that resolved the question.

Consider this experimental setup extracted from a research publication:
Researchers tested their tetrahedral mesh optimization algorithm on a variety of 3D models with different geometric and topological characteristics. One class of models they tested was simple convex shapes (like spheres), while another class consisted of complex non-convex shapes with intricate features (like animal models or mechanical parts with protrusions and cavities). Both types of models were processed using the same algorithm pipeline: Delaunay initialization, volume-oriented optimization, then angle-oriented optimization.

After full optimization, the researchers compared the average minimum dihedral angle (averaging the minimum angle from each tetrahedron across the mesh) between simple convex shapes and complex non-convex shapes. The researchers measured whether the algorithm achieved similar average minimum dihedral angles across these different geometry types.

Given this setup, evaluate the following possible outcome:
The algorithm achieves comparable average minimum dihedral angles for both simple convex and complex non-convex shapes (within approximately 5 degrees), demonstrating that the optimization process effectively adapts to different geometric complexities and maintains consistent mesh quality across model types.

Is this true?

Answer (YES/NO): YES